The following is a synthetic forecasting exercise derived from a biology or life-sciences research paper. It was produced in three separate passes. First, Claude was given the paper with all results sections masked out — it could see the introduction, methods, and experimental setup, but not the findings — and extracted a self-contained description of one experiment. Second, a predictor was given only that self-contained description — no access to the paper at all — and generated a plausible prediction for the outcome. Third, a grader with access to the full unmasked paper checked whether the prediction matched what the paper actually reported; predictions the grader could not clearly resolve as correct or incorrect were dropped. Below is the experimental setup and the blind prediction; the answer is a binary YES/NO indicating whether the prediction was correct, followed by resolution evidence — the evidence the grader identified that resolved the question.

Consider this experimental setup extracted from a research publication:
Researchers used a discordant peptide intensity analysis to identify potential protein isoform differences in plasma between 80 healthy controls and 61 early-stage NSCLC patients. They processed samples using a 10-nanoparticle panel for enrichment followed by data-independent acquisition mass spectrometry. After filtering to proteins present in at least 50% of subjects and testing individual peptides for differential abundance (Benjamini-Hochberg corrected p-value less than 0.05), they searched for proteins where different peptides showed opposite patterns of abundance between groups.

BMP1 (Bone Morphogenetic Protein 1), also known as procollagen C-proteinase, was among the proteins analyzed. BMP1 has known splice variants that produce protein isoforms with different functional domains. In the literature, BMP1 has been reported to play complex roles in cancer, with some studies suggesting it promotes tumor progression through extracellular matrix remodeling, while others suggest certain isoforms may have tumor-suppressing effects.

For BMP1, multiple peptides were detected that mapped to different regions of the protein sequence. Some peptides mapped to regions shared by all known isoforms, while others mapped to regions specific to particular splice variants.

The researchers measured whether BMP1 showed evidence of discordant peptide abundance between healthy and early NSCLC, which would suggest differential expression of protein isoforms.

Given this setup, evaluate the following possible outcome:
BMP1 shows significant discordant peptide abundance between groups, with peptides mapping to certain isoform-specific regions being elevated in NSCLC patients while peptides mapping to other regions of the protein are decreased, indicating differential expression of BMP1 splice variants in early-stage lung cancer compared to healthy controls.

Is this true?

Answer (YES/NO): YES